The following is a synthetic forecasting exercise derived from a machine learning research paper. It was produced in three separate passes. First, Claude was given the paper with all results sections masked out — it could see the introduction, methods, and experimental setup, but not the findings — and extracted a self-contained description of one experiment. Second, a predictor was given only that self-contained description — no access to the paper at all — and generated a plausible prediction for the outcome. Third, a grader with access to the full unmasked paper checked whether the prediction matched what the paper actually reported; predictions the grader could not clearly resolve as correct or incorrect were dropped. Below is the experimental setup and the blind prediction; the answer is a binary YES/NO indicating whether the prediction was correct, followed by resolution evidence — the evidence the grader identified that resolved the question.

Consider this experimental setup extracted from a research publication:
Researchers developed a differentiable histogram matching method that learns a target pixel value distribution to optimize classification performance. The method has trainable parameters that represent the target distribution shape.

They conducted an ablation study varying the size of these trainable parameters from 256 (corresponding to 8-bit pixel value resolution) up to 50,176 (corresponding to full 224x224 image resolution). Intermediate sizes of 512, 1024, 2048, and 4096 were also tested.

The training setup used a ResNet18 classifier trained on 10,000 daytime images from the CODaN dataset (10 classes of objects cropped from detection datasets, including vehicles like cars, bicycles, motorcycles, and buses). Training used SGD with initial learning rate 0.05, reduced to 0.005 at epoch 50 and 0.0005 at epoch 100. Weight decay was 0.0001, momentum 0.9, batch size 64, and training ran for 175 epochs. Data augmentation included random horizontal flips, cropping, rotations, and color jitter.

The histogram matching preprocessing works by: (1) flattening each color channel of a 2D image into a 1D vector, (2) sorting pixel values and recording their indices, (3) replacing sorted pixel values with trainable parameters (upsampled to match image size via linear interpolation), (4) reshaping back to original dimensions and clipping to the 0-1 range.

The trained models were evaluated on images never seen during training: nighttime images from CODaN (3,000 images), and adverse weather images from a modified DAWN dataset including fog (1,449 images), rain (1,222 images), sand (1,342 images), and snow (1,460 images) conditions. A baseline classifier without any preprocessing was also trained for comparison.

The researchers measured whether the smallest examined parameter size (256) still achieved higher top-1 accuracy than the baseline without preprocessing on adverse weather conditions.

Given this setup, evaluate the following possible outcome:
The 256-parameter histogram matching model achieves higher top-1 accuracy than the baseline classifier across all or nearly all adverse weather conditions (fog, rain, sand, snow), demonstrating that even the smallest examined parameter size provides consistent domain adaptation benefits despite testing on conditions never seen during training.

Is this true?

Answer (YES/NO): YES